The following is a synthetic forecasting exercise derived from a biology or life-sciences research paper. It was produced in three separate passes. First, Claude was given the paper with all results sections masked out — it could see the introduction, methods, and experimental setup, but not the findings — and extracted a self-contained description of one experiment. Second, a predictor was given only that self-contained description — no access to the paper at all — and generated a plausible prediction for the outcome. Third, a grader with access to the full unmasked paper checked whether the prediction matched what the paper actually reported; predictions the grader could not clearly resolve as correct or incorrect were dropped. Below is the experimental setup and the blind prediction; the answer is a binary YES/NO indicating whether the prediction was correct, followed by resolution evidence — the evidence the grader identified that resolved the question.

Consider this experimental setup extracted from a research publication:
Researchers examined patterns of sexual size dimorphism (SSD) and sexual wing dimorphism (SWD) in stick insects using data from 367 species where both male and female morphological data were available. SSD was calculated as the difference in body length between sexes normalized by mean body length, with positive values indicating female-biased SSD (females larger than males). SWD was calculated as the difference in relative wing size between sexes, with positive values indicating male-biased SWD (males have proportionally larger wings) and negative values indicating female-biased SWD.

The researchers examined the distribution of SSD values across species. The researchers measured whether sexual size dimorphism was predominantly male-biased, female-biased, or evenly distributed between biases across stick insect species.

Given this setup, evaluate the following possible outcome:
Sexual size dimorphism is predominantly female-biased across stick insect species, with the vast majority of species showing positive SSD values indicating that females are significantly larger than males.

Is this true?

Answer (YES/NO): YES